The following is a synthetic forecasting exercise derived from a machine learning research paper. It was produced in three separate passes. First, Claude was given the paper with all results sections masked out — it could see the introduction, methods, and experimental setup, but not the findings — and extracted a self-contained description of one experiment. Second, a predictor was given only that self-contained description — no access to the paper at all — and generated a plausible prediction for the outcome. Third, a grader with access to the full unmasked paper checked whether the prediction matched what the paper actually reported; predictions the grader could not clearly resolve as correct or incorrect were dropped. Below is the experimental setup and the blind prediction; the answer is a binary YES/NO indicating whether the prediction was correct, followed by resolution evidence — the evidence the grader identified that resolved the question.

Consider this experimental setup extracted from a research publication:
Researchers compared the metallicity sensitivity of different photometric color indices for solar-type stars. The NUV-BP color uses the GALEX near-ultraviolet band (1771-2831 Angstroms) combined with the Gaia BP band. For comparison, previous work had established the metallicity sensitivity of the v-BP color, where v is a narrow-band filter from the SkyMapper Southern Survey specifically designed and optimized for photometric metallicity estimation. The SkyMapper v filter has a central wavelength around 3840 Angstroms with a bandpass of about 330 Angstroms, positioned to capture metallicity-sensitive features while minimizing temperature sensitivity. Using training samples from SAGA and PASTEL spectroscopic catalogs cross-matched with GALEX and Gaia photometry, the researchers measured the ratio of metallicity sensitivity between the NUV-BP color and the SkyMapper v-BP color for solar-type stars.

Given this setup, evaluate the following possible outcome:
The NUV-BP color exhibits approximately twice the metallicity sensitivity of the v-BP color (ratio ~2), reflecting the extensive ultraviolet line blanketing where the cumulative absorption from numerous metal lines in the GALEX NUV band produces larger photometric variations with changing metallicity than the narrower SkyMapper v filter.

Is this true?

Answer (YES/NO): YES